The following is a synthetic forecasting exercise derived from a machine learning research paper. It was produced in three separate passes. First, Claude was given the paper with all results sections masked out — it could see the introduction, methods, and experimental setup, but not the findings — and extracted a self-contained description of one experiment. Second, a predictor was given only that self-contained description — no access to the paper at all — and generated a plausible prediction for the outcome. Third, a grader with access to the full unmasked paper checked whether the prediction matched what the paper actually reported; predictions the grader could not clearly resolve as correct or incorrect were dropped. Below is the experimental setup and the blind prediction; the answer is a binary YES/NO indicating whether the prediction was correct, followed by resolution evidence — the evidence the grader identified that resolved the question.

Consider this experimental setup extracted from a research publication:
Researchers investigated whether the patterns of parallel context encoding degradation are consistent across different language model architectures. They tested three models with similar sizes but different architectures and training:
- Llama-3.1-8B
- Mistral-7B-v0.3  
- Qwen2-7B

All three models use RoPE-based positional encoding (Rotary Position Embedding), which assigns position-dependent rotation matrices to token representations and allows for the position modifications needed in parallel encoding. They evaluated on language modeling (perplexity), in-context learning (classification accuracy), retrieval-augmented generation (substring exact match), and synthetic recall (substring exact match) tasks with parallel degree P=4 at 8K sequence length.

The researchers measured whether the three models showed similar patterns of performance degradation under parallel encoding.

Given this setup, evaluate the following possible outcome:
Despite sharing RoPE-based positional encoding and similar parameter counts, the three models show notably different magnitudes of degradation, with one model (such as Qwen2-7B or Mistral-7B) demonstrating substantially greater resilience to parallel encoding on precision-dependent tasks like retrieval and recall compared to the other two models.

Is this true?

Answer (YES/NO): NO